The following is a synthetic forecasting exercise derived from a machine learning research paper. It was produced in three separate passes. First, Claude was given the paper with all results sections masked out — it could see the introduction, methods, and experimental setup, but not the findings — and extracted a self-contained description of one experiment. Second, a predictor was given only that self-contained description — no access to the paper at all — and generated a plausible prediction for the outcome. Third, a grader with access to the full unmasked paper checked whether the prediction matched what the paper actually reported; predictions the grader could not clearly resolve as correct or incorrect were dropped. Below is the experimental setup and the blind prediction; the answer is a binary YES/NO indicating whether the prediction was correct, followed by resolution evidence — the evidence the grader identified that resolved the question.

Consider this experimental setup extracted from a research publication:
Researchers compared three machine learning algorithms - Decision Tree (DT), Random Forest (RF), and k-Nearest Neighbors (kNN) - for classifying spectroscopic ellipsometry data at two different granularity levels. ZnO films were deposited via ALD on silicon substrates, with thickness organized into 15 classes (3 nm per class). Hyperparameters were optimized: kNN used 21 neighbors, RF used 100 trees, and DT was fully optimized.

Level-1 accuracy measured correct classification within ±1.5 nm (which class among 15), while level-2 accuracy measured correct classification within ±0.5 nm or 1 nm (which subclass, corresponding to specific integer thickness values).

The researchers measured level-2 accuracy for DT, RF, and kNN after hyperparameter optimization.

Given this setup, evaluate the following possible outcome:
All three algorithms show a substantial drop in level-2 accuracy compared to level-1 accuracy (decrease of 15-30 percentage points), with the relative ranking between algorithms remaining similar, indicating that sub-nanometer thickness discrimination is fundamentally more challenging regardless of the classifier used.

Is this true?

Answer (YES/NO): NO